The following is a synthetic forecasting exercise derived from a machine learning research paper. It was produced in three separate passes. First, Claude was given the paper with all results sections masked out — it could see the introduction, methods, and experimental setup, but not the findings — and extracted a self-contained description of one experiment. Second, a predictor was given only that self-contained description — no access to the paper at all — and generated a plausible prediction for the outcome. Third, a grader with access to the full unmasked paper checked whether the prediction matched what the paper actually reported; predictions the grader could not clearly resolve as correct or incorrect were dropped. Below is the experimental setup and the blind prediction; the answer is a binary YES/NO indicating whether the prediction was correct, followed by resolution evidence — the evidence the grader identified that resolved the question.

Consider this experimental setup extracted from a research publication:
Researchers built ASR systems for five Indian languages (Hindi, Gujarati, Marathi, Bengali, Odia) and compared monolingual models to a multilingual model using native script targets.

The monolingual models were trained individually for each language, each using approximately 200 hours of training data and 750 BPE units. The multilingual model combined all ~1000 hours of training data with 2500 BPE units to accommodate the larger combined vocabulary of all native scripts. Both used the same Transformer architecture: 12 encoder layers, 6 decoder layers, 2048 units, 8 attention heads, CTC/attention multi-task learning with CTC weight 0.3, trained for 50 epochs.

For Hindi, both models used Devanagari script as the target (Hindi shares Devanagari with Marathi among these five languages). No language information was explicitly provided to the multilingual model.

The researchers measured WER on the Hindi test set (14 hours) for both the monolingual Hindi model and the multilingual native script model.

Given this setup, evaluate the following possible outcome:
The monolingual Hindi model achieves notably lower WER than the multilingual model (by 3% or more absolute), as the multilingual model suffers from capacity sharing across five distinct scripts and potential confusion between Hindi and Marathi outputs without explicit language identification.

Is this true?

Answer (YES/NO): NO